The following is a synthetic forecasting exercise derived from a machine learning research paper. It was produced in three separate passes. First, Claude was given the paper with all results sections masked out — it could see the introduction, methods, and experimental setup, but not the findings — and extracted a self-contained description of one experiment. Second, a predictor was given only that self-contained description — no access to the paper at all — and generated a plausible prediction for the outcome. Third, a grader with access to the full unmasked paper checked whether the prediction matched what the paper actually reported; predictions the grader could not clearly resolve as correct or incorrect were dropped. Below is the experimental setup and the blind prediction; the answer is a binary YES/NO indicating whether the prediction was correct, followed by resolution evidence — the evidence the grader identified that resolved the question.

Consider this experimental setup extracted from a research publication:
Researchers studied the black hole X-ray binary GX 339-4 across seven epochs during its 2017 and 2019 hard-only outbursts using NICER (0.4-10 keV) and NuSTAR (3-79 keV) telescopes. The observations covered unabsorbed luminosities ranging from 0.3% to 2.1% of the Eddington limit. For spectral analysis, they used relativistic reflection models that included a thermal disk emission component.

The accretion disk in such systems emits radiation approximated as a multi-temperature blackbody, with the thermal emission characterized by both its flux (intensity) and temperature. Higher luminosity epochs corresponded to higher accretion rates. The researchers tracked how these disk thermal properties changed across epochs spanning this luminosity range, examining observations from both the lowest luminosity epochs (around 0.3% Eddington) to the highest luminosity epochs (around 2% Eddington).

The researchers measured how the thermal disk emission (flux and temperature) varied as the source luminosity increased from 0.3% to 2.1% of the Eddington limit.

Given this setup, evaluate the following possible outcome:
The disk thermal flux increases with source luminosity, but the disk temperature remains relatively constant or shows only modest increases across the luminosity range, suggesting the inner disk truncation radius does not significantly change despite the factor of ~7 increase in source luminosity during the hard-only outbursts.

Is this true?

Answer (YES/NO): NO